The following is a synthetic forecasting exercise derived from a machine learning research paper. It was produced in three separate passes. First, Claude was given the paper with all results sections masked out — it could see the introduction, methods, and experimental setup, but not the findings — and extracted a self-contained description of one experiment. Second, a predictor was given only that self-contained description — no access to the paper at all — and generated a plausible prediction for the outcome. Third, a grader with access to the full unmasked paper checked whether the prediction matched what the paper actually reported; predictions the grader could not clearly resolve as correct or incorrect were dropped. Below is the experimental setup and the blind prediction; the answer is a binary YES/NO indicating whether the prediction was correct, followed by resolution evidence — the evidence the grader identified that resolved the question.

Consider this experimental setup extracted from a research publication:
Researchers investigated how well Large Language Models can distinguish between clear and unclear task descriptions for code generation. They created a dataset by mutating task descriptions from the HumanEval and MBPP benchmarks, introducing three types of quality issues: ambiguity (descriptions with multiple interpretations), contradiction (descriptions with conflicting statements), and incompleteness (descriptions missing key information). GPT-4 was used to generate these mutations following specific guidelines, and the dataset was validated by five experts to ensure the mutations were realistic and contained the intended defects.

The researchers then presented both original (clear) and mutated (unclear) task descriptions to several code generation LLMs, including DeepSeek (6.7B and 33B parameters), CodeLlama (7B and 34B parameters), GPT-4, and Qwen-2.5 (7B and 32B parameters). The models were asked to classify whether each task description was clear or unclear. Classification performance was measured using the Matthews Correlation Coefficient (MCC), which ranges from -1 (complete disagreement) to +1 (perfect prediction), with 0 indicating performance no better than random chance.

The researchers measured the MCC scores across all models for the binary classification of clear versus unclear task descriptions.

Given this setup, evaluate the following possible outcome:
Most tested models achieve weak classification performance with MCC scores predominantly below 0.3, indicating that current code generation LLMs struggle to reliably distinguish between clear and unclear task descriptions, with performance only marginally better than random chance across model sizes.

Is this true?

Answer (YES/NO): NO